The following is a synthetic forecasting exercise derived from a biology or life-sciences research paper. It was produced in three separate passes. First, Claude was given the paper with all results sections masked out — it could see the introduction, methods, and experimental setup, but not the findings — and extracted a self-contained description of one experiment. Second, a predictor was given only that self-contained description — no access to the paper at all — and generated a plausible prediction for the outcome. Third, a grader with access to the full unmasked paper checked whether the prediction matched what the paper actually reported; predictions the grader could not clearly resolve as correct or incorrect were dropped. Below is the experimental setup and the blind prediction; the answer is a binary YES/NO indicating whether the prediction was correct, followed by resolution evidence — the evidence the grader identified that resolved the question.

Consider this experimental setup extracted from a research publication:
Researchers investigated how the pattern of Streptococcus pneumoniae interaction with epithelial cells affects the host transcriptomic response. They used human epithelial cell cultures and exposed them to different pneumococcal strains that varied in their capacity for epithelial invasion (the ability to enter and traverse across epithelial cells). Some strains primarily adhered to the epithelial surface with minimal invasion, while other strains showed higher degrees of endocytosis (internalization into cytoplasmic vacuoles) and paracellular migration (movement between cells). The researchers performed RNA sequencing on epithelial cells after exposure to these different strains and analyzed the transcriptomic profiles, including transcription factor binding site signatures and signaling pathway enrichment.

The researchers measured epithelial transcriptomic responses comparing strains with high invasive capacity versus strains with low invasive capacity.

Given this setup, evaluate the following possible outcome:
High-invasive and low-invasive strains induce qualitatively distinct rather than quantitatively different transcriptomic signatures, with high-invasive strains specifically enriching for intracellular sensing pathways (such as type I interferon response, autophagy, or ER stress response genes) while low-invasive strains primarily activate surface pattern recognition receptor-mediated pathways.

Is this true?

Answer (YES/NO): NO